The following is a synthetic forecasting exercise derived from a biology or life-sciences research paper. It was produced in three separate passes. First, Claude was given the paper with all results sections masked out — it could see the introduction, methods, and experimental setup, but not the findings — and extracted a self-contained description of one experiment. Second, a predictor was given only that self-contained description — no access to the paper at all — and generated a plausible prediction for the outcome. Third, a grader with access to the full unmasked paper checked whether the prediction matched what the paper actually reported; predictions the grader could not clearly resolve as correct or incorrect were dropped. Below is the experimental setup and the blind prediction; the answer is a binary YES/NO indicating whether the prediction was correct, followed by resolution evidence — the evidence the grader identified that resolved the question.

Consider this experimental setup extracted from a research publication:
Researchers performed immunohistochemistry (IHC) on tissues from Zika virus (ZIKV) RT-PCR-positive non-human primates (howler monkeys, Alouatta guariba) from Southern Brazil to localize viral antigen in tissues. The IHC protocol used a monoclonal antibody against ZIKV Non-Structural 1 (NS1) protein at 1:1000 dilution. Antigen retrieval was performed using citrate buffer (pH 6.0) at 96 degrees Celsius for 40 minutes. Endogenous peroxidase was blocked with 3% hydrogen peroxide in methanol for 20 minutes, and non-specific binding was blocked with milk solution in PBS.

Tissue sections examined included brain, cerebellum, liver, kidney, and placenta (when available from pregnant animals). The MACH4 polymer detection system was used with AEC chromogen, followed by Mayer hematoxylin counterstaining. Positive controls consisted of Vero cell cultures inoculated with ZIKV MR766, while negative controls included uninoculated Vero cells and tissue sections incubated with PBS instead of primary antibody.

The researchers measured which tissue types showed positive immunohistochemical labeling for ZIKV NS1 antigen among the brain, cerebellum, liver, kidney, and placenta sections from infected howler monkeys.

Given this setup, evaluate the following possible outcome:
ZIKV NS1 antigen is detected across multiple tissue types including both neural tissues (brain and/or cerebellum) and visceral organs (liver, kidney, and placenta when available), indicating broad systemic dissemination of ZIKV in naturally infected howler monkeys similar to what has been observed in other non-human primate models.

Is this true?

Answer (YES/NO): NO